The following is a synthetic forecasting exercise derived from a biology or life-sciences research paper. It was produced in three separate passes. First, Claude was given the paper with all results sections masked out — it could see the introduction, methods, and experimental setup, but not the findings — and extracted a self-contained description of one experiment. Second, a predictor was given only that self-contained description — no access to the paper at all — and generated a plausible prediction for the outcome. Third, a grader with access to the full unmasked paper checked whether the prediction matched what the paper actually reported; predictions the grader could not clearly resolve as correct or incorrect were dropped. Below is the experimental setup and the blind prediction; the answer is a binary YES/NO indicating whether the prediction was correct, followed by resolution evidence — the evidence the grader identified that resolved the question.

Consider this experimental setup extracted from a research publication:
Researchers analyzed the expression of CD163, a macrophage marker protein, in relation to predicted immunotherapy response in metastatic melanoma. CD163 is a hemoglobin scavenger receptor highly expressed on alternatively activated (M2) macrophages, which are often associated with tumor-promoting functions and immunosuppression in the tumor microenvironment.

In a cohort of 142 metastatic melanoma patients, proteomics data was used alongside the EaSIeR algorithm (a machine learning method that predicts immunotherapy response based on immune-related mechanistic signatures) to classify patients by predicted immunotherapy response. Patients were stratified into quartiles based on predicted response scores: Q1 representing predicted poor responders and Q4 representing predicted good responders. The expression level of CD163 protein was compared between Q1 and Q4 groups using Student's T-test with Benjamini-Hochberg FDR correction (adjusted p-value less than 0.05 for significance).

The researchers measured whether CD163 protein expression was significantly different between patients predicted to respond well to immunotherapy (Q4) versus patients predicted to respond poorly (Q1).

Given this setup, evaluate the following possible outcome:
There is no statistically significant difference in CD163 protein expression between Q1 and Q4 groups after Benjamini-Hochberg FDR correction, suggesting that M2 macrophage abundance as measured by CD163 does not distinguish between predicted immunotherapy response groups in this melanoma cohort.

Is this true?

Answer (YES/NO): NO